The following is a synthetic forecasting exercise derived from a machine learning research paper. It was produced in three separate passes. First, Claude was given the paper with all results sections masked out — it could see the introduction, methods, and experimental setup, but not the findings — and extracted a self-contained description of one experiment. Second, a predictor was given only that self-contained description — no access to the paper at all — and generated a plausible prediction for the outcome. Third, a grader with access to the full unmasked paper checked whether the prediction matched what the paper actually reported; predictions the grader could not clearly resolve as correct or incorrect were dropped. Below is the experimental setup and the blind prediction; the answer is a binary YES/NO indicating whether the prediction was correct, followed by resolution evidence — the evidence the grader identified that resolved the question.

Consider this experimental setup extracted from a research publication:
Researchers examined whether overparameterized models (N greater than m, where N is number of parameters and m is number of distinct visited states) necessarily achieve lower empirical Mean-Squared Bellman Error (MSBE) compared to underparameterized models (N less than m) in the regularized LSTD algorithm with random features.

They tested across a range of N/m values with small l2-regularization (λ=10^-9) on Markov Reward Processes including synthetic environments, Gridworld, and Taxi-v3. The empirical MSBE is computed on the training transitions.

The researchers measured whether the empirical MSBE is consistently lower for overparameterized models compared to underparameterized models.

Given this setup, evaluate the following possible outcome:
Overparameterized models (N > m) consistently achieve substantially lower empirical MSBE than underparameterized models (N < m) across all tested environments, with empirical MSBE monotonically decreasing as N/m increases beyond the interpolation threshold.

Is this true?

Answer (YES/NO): NO